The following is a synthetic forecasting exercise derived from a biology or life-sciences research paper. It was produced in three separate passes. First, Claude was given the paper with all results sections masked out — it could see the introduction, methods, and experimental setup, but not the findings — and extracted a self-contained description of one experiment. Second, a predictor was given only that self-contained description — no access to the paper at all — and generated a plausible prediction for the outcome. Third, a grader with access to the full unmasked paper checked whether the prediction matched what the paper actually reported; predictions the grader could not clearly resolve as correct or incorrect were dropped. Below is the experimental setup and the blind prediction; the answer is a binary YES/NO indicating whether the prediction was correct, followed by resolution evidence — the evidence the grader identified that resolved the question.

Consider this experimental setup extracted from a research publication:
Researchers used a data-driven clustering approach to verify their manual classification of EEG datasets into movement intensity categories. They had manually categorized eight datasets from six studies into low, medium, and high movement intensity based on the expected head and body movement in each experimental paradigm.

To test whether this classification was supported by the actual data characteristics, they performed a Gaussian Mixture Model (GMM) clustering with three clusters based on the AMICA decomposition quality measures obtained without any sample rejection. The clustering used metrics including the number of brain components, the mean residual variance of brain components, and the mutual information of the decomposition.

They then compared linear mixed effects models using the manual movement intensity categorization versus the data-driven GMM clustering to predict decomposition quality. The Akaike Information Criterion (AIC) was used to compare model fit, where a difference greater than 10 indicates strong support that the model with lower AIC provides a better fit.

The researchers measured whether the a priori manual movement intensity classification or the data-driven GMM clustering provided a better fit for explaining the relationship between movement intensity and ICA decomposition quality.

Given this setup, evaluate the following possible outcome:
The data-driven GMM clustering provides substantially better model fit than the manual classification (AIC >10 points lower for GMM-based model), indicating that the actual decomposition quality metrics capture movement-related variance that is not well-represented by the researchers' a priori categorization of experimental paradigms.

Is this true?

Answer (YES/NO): YES